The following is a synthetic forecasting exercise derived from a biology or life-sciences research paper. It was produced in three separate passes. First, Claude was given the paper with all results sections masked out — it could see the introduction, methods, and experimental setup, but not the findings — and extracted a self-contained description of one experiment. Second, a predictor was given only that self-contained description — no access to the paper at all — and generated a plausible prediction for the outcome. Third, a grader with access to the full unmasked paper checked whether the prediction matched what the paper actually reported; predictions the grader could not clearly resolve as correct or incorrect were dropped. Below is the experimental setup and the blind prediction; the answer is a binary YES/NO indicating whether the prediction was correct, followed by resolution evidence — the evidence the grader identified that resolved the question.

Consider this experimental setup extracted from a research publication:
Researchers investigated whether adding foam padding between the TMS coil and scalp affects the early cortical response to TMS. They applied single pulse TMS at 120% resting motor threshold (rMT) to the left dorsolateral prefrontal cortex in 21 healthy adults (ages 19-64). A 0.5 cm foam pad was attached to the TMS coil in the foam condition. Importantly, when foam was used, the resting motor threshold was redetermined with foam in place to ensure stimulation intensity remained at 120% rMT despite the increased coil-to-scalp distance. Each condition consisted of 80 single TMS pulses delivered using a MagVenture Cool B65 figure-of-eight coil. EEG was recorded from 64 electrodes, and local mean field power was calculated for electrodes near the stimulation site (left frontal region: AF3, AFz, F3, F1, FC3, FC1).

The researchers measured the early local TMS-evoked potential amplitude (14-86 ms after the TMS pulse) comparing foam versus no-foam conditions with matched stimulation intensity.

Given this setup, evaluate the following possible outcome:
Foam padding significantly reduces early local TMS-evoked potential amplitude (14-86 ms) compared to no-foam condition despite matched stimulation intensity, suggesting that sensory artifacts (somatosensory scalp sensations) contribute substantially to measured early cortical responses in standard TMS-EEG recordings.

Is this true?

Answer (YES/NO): NO